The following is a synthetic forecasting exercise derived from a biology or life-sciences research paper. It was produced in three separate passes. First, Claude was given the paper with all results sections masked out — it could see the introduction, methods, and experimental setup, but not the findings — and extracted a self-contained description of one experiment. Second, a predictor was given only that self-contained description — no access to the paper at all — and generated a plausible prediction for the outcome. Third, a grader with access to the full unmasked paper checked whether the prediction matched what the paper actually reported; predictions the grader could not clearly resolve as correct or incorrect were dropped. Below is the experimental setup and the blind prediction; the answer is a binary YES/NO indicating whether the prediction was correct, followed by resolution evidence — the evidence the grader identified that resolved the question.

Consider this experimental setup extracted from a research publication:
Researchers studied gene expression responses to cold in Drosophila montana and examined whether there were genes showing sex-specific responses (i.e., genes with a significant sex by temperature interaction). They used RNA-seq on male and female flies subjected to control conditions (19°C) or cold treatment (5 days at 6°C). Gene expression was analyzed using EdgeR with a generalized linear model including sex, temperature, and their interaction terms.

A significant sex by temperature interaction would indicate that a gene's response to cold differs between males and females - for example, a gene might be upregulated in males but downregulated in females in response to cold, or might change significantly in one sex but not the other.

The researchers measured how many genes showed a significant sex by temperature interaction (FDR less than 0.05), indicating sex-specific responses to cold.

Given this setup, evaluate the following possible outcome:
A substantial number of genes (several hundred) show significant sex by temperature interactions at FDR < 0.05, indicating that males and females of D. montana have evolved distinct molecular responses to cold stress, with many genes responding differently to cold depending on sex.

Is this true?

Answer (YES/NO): NO